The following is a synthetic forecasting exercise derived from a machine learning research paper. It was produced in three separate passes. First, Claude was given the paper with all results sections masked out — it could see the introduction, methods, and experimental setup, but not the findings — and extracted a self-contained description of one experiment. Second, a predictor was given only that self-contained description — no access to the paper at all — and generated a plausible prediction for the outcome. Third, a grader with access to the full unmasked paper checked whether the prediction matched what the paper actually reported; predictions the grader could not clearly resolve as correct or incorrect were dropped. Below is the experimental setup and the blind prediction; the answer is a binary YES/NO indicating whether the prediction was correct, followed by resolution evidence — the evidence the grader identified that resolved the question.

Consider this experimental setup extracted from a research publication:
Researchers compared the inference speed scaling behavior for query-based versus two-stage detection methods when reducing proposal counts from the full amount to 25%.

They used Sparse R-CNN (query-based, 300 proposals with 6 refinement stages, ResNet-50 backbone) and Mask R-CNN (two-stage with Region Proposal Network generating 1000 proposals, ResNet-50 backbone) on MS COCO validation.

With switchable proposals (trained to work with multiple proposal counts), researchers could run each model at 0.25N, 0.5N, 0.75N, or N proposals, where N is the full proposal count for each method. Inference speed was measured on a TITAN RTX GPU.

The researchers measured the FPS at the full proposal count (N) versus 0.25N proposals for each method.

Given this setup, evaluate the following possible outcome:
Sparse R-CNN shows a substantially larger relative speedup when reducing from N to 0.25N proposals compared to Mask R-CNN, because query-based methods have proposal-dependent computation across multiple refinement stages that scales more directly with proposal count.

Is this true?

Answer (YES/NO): NO